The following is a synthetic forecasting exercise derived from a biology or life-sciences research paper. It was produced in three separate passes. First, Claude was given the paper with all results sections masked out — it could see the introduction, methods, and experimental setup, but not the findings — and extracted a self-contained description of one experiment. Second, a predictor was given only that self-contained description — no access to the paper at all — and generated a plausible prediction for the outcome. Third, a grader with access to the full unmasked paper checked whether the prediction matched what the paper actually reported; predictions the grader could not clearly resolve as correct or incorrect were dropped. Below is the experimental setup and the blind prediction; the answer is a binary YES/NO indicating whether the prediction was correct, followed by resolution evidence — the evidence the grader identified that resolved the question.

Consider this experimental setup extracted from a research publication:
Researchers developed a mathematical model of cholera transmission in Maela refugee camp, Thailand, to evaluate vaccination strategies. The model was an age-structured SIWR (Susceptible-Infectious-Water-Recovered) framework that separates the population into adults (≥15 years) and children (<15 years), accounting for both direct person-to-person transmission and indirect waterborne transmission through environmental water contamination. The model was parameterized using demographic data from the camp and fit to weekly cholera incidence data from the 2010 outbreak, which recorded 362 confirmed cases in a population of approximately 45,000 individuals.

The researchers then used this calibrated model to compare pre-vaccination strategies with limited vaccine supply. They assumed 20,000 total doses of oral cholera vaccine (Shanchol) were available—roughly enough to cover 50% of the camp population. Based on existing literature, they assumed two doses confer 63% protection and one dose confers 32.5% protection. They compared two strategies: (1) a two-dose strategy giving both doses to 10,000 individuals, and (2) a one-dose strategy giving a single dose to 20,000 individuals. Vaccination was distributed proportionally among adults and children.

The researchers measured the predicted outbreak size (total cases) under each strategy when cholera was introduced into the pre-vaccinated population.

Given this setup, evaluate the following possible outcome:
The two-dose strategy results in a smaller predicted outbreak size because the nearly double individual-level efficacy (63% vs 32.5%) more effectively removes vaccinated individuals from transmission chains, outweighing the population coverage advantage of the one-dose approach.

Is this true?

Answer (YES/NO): NO